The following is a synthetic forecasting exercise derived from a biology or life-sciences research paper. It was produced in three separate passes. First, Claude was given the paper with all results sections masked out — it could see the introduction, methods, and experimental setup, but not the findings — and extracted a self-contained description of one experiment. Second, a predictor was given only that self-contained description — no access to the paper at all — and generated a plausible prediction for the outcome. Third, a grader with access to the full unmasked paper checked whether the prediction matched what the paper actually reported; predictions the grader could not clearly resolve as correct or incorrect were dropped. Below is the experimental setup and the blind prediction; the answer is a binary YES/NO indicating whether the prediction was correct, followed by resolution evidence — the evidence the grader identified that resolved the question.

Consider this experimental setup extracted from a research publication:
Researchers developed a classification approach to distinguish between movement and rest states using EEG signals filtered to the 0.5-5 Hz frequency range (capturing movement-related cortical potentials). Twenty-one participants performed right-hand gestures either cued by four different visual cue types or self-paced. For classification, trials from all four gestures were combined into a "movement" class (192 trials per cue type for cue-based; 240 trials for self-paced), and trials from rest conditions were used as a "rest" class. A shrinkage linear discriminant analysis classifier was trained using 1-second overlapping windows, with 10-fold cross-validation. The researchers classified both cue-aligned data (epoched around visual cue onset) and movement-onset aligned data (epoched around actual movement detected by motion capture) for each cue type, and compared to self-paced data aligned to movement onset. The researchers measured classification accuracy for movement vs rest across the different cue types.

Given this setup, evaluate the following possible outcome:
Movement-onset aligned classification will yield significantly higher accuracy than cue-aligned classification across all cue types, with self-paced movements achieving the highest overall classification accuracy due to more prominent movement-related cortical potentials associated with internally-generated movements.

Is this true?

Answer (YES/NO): NO